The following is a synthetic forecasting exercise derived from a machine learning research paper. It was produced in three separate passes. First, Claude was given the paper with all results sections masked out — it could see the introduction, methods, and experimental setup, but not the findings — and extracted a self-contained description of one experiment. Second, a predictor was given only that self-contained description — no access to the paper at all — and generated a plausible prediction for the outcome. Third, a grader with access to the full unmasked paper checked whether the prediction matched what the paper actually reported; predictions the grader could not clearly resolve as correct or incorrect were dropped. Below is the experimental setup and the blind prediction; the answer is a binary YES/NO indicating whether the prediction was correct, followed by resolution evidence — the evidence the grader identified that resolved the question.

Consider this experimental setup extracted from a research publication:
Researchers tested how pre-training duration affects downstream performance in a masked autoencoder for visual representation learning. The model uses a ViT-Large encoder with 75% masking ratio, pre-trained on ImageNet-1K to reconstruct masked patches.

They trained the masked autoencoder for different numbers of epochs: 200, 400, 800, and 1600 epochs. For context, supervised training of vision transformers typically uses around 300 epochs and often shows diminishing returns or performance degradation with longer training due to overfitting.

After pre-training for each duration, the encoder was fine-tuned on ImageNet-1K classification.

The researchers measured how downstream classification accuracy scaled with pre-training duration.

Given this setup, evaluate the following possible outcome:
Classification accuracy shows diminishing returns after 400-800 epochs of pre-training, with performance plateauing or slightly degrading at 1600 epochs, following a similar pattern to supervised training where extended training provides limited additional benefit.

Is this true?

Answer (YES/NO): NO